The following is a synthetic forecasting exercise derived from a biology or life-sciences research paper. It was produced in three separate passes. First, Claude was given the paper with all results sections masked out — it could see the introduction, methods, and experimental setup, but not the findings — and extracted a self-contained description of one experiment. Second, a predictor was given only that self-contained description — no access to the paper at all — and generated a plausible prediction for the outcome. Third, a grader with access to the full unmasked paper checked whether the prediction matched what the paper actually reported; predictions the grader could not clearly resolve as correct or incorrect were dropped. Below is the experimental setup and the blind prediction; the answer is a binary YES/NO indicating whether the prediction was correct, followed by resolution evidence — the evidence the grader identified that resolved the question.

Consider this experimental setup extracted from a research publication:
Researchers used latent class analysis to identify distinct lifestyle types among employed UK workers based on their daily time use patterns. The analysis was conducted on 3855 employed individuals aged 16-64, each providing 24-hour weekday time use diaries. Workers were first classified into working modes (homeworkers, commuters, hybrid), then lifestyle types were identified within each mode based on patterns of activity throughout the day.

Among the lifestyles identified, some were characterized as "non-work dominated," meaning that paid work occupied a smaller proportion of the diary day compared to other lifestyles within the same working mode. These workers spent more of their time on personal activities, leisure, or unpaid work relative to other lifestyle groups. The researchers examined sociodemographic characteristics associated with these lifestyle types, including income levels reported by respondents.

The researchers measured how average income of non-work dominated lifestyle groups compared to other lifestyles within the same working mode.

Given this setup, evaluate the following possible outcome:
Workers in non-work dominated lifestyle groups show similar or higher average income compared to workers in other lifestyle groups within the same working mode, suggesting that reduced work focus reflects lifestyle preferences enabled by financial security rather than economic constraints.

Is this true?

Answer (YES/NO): NO